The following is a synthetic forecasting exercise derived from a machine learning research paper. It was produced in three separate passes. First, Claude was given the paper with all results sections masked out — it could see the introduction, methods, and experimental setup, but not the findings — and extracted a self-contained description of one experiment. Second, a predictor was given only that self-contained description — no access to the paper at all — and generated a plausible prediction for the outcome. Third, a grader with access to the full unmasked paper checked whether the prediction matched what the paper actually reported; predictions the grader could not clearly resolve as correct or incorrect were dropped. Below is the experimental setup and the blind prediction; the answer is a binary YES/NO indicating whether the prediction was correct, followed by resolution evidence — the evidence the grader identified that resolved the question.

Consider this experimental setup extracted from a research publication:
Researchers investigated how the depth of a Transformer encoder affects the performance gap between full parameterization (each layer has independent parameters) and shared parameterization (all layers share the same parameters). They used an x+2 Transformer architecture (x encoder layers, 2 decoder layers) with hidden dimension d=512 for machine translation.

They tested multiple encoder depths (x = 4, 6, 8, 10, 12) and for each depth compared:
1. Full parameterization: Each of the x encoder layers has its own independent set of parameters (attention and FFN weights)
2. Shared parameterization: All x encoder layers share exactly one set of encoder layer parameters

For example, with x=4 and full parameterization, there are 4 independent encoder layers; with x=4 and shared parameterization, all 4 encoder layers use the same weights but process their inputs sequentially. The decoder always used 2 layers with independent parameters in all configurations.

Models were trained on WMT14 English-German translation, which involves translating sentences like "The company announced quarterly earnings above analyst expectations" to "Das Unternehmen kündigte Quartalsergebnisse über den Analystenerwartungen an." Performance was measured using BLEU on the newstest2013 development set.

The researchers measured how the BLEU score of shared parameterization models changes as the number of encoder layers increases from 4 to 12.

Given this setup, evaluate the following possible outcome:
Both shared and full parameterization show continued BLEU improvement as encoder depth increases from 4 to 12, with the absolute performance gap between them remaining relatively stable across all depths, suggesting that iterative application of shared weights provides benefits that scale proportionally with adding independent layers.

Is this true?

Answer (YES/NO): NO